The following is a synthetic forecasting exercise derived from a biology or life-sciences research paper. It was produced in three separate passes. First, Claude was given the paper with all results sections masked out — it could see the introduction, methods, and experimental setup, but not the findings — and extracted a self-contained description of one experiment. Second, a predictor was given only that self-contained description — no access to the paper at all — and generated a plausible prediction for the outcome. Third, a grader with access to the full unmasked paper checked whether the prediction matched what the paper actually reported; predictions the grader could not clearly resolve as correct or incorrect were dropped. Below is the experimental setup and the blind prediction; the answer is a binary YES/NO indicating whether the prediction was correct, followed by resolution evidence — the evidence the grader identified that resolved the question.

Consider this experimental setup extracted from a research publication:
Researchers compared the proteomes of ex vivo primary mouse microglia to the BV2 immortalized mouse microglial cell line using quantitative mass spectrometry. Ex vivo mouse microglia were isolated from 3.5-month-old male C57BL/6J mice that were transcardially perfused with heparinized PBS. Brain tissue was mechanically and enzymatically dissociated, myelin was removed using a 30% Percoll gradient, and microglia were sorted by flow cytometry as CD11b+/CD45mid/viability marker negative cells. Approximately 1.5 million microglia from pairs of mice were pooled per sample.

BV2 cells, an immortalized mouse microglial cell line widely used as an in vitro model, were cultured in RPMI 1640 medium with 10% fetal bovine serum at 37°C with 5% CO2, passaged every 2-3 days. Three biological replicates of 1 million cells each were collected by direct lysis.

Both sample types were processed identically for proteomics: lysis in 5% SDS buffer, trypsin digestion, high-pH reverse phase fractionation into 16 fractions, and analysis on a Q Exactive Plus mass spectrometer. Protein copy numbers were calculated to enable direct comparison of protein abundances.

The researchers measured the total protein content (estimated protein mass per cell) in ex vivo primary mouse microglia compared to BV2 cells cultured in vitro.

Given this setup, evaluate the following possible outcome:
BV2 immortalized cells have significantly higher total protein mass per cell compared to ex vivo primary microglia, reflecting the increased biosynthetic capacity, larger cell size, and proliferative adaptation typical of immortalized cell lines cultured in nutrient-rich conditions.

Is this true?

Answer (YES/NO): YES